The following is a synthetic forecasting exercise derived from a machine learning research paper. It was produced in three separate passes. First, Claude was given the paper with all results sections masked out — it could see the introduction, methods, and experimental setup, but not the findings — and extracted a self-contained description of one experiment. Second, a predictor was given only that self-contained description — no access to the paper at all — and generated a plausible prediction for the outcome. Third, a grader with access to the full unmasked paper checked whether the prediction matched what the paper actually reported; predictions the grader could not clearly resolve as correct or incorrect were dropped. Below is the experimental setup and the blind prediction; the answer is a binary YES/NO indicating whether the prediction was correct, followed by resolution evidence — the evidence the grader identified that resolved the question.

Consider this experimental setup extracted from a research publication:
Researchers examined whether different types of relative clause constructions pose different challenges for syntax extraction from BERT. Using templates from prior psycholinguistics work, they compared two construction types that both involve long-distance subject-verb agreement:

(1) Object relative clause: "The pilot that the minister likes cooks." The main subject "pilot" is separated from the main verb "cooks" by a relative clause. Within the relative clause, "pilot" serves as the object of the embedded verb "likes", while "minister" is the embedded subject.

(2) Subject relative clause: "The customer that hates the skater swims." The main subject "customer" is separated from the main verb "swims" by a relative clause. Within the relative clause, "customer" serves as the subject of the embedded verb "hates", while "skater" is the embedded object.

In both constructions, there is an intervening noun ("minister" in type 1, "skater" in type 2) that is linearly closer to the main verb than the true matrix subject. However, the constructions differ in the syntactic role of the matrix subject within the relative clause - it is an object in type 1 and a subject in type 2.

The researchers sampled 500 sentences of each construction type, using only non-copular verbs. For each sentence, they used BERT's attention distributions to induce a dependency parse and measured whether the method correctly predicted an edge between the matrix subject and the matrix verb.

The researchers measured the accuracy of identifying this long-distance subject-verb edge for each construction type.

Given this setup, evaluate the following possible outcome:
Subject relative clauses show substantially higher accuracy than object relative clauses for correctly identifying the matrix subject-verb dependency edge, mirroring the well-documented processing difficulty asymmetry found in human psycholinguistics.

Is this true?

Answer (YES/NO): NO